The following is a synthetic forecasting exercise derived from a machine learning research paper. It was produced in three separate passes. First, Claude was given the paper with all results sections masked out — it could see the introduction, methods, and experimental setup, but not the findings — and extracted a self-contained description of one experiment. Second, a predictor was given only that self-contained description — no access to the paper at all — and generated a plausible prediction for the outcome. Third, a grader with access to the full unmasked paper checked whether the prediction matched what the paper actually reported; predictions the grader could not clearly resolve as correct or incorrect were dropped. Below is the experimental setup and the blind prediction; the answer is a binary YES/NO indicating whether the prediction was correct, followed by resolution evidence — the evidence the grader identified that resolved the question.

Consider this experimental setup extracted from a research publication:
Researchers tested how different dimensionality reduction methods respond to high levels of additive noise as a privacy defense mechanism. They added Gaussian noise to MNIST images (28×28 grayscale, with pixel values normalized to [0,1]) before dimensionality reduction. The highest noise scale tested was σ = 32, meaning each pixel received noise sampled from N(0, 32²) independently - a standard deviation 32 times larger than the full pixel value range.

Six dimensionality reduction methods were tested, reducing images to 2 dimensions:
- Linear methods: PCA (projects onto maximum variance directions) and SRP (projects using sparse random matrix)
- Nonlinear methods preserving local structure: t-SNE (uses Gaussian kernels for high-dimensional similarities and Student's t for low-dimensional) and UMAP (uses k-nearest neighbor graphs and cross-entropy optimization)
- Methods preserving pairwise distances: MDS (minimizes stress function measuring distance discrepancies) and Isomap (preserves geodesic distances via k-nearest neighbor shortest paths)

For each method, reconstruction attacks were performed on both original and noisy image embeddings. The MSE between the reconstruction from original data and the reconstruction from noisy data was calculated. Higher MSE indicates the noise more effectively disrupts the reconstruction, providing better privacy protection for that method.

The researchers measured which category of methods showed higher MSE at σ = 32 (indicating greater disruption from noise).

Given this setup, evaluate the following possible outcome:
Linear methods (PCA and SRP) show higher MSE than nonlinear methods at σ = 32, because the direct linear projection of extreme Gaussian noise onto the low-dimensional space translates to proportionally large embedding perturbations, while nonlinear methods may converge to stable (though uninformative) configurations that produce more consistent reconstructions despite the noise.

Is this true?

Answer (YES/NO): NO